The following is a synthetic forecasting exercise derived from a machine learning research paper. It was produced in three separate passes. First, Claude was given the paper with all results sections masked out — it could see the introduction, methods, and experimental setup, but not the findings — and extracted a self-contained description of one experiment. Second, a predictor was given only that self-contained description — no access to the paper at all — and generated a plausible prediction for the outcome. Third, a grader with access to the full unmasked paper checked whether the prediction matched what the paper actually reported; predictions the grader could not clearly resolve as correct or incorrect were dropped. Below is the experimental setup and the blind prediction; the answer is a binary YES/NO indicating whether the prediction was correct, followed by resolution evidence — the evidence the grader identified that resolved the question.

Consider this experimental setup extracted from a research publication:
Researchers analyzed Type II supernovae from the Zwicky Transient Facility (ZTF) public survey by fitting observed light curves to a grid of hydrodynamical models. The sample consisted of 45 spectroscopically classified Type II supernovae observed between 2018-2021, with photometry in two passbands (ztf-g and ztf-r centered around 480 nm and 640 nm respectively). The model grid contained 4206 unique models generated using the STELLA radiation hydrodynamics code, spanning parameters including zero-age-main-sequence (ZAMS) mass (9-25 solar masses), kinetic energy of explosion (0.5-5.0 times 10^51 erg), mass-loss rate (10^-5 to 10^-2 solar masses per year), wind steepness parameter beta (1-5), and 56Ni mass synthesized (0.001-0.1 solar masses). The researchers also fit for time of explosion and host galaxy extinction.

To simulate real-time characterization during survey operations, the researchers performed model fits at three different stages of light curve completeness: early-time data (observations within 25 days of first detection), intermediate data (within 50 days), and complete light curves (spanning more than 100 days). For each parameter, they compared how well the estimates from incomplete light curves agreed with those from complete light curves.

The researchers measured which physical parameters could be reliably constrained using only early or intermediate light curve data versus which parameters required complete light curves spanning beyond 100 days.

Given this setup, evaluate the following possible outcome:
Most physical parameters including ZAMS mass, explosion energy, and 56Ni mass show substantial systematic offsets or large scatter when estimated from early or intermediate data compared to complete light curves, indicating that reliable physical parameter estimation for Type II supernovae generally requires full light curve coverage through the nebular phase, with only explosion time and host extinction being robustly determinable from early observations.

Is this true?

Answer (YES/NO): NO